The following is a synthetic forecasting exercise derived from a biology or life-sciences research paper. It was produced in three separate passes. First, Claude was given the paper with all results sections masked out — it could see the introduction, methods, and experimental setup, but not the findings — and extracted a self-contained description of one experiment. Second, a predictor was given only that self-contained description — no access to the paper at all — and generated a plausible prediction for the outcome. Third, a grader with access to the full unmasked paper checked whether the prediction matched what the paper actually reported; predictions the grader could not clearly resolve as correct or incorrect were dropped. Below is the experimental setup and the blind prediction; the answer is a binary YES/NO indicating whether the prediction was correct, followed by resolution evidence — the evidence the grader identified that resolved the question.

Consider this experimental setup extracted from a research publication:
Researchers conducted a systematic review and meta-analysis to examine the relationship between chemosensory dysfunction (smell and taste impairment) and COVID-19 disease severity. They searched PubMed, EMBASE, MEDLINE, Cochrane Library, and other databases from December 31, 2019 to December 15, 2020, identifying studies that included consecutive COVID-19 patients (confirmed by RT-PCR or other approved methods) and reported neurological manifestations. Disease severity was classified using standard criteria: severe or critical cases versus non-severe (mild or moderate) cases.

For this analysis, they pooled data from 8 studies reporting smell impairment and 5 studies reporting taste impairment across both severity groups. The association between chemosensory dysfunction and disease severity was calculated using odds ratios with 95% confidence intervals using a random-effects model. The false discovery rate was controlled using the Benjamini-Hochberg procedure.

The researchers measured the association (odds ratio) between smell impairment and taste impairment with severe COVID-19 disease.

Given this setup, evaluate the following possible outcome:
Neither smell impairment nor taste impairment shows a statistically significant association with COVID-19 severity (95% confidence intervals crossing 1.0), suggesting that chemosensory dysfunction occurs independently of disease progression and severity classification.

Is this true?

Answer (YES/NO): NO